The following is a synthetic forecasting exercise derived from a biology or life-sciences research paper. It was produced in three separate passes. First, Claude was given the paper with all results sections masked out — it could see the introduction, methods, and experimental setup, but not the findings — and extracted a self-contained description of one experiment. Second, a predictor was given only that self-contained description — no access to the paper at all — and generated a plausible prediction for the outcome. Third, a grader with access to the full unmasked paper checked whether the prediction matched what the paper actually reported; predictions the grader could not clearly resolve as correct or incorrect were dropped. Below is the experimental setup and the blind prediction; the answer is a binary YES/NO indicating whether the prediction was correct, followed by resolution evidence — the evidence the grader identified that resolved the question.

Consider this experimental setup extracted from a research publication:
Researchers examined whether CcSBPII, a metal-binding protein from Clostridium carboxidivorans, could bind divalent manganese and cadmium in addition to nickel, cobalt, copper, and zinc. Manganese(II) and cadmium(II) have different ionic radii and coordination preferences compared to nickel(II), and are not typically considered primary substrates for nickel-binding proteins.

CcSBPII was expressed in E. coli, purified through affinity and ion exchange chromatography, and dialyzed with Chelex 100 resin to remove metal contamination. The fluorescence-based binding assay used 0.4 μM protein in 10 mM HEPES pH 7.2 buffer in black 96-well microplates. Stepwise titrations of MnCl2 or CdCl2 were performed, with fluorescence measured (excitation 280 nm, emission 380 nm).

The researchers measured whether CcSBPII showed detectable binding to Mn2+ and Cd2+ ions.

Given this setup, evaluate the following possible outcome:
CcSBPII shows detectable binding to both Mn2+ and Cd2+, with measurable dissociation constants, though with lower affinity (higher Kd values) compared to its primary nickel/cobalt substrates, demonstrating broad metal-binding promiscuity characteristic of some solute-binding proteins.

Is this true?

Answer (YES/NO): YES